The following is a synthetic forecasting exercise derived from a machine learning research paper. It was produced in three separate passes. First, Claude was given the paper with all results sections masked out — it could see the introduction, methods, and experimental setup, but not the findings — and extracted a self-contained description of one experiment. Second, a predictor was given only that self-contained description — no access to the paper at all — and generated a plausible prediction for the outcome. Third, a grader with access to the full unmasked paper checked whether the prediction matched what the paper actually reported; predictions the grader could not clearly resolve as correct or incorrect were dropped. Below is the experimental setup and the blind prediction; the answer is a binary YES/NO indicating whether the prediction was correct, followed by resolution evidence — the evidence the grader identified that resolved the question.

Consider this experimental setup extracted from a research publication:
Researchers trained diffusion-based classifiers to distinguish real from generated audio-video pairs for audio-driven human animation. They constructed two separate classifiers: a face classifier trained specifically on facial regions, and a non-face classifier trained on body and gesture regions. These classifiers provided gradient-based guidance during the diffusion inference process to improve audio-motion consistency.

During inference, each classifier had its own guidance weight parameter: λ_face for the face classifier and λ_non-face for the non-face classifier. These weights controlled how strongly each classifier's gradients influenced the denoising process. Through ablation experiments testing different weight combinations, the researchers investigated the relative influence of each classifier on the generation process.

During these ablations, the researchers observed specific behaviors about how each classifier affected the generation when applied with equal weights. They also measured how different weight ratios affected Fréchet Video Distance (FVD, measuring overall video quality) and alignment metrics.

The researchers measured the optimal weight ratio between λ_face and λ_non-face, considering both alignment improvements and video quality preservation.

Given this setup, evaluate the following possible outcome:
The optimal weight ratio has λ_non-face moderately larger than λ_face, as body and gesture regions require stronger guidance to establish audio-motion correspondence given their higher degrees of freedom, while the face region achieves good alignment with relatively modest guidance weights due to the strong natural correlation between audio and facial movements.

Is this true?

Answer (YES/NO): NO